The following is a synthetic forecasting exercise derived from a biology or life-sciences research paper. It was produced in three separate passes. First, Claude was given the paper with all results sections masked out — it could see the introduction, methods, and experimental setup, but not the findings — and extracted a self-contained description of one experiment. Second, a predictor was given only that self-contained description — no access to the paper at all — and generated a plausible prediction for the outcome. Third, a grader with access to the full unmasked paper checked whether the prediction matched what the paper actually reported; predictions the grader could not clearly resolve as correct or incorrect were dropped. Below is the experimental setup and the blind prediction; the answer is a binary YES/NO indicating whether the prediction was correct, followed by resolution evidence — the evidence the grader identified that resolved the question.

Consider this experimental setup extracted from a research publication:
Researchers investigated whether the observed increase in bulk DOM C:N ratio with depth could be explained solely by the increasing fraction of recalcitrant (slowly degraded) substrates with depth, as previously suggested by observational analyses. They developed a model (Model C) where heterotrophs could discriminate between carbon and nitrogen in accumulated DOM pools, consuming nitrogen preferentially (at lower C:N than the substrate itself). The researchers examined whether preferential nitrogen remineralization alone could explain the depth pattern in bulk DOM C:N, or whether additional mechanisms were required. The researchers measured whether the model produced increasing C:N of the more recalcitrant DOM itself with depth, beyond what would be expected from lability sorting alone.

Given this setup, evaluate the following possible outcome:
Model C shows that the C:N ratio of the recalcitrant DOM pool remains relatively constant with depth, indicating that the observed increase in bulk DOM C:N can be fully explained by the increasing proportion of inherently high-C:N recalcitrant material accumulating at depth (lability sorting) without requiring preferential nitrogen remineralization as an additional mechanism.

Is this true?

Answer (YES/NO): NO